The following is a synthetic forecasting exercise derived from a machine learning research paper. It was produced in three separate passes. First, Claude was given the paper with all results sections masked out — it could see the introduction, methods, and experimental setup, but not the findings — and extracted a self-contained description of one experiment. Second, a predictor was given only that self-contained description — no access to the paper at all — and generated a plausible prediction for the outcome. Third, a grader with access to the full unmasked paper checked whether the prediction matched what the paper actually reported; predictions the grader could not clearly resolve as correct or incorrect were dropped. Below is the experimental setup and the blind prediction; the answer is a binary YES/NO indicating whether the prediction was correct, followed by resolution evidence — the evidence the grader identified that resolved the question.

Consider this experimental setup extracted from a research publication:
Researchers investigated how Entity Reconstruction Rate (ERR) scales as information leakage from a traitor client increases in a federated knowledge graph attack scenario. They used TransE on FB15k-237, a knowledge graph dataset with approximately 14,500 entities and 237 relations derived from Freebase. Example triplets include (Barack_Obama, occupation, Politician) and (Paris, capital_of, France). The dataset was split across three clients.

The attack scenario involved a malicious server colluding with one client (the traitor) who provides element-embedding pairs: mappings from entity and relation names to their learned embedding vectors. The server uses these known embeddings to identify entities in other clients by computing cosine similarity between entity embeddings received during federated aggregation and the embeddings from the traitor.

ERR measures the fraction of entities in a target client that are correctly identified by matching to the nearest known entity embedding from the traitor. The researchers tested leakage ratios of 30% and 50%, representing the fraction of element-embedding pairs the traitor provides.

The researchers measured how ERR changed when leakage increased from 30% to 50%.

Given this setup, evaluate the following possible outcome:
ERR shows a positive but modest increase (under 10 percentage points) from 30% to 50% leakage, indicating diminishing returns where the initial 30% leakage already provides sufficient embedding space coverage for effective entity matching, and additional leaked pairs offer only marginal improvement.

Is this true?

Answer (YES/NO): NO